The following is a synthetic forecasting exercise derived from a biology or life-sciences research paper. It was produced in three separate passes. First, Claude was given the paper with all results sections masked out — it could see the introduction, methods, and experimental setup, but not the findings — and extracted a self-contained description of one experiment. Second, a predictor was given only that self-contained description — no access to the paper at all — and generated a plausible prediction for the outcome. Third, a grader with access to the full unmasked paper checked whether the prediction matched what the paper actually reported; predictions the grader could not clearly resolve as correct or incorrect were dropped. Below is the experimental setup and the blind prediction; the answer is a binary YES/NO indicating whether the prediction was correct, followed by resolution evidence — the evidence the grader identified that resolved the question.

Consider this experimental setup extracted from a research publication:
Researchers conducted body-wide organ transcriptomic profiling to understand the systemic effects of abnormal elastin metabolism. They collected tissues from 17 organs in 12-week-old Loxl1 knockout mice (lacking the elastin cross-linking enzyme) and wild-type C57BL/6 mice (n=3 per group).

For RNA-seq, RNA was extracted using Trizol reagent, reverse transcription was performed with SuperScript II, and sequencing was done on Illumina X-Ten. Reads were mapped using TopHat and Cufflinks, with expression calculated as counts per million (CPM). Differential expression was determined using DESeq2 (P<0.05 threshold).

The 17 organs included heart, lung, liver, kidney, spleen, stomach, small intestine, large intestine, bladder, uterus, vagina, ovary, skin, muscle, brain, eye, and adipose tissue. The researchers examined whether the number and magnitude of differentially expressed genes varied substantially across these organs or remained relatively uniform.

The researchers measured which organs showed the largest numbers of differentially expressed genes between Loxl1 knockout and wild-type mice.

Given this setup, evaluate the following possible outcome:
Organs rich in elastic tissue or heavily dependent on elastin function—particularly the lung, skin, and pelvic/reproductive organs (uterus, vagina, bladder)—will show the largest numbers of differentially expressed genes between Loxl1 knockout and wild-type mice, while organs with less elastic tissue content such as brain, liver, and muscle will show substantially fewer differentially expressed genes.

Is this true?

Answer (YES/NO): NO